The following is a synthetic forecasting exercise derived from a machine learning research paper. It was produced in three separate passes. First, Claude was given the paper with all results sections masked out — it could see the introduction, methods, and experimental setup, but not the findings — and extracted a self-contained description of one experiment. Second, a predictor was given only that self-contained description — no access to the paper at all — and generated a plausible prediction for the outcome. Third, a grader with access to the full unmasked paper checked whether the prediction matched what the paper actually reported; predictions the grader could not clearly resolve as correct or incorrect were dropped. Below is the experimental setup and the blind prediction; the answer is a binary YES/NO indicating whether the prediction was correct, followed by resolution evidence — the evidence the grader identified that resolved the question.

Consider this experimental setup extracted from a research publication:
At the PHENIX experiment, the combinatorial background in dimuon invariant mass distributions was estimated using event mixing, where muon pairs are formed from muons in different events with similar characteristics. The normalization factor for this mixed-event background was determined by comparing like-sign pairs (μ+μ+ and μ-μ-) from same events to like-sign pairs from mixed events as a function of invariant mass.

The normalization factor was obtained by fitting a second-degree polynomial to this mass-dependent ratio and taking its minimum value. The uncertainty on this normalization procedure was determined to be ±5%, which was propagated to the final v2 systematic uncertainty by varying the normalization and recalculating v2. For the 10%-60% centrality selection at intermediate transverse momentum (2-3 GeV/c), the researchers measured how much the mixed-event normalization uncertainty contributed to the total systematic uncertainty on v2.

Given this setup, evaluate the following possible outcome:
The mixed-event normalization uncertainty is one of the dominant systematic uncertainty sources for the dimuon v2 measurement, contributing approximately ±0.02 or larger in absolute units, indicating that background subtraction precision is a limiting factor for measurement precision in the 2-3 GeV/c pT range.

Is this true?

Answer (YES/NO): NO